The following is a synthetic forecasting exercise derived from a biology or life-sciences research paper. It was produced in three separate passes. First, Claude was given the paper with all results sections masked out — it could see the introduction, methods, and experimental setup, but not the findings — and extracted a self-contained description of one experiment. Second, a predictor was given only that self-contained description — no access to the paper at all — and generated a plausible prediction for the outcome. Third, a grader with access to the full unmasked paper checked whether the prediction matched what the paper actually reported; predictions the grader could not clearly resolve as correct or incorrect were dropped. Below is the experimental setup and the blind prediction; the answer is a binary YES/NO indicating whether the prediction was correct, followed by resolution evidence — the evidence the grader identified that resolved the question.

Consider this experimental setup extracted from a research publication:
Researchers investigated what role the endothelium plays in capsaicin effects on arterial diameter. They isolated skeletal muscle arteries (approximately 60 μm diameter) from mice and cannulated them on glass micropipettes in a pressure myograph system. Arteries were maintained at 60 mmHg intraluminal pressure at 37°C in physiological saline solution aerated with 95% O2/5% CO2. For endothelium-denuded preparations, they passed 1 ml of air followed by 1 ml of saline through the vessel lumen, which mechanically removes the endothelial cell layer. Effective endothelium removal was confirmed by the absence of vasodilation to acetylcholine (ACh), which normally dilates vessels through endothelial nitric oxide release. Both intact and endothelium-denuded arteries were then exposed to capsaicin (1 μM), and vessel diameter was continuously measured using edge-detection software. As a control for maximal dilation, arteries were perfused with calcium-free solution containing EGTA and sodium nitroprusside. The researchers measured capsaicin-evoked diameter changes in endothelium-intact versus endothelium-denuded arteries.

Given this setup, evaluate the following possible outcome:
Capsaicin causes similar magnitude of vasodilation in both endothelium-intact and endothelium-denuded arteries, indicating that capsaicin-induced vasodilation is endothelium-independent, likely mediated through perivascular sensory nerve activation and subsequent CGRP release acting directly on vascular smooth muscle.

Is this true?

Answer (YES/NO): NO